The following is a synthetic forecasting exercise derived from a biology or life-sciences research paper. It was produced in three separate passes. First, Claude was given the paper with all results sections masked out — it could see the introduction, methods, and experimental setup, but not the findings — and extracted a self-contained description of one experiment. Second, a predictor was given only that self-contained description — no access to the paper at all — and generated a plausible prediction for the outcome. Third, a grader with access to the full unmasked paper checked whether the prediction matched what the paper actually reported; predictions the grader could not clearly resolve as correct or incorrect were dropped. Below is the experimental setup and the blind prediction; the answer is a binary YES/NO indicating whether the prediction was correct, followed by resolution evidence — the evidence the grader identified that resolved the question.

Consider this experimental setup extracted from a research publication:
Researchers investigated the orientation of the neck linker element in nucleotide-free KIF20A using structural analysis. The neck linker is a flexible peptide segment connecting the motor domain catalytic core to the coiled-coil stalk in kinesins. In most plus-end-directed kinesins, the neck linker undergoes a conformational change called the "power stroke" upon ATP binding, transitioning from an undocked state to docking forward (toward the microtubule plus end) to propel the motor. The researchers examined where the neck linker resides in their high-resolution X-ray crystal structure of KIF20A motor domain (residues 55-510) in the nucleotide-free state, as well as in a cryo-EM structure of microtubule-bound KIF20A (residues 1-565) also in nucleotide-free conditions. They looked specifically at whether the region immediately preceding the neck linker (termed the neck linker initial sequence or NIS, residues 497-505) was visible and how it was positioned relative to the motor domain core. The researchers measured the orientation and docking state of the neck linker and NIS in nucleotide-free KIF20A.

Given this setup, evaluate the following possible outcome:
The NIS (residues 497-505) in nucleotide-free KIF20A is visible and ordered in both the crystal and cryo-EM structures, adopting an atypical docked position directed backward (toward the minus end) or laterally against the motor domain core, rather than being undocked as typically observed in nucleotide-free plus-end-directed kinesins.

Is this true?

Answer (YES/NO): YES